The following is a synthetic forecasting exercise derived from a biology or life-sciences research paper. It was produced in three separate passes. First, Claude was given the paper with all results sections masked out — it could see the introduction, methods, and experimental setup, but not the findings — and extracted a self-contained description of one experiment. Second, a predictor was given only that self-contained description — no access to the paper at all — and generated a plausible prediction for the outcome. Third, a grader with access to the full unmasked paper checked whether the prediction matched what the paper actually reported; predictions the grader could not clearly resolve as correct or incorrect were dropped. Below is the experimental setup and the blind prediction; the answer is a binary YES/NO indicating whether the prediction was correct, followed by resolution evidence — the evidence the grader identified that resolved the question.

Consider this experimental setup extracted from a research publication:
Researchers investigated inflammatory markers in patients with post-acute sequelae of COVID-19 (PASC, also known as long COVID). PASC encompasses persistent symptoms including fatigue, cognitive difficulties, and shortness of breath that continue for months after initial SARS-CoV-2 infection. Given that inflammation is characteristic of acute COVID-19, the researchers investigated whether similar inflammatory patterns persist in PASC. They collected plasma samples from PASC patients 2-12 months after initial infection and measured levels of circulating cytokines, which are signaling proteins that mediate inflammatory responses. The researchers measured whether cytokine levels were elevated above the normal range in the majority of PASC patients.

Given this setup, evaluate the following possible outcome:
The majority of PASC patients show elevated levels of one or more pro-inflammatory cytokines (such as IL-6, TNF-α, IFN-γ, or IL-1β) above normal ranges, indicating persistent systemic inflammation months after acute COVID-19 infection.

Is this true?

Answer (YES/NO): NO